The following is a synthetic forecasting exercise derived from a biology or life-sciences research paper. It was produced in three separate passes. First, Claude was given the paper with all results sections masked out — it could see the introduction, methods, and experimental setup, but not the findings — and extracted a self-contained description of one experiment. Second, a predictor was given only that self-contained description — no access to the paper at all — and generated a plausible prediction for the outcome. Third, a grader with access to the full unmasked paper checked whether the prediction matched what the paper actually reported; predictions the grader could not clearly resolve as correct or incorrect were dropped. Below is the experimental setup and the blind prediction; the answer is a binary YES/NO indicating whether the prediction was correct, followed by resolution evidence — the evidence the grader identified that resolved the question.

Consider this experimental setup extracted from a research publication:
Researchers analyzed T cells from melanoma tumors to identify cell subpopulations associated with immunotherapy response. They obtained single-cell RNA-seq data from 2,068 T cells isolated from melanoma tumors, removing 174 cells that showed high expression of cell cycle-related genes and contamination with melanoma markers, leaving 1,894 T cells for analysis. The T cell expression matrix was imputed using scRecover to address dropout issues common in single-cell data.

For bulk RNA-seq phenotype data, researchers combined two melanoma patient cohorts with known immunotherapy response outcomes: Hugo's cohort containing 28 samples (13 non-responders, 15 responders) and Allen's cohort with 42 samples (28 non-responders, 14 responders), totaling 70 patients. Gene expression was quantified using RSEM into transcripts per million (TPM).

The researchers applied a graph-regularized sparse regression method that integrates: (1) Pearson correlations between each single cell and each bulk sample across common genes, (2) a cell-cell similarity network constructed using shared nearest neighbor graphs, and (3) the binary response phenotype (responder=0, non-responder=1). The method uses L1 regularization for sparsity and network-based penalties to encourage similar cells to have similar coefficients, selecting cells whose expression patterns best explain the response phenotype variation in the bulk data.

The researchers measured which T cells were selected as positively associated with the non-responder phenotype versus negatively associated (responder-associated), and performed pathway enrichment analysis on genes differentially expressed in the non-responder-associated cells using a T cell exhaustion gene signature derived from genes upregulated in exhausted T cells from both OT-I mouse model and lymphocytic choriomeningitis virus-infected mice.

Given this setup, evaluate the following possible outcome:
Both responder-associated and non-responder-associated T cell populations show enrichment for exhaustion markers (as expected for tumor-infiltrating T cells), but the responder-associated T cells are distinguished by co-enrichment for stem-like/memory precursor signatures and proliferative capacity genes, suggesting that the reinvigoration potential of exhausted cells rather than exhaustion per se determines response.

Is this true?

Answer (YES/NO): NO